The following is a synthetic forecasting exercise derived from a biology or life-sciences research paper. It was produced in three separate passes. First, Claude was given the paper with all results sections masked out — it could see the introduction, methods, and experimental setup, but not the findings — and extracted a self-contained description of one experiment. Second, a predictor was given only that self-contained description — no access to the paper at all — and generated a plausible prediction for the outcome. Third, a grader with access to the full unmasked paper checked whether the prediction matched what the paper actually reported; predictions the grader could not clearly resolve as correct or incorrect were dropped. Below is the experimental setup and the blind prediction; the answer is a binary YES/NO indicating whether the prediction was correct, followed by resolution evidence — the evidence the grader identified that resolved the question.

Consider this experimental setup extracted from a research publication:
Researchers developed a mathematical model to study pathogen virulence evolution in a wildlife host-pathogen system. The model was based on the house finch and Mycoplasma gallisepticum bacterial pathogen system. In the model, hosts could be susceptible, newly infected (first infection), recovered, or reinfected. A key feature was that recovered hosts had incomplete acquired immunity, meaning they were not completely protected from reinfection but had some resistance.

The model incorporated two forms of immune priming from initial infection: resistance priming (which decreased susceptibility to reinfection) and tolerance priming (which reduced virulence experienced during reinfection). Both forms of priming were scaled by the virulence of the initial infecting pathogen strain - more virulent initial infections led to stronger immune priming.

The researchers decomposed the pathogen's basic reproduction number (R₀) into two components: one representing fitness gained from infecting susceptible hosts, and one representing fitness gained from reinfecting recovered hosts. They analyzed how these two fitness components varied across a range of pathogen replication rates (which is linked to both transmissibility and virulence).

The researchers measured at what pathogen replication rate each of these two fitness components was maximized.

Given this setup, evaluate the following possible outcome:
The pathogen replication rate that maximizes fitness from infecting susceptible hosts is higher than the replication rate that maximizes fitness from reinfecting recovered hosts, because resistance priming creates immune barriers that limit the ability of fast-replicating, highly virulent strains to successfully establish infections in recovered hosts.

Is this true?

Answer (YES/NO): NO